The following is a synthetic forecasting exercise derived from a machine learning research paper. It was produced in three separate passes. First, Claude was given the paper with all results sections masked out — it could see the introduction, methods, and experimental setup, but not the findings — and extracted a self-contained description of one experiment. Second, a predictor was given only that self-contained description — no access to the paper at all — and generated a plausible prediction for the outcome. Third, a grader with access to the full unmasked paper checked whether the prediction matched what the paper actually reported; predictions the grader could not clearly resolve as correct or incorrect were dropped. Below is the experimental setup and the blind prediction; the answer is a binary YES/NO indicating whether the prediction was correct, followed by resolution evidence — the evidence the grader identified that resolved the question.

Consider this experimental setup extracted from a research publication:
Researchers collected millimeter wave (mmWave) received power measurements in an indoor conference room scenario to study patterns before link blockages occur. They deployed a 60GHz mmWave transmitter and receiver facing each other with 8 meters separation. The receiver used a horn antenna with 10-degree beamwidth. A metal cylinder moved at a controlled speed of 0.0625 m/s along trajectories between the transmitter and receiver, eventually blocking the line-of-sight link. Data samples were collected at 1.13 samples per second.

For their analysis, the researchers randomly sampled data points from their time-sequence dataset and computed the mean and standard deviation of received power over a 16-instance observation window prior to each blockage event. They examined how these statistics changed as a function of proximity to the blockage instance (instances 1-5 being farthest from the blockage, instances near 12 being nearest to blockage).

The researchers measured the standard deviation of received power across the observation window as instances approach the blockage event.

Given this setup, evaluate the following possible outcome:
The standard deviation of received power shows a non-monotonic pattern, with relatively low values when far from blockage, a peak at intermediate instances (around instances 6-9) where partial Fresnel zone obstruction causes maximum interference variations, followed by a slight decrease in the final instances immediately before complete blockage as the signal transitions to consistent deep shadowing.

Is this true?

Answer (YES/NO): NO